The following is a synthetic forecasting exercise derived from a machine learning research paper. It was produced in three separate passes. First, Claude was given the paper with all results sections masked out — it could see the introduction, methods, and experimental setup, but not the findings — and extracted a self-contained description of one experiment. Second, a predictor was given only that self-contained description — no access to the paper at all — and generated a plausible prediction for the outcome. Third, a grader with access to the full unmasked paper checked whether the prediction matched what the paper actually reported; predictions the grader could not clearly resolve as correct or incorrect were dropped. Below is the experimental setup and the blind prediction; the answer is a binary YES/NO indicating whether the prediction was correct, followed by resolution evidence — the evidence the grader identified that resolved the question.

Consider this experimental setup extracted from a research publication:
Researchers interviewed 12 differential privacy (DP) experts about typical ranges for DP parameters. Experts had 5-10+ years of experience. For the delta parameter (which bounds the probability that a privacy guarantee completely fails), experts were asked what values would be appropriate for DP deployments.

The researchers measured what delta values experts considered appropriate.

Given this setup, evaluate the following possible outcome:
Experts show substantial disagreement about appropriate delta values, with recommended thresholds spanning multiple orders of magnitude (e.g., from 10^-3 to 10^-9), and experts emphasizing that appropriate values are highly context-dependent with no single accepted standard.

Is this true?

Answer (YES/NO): NO